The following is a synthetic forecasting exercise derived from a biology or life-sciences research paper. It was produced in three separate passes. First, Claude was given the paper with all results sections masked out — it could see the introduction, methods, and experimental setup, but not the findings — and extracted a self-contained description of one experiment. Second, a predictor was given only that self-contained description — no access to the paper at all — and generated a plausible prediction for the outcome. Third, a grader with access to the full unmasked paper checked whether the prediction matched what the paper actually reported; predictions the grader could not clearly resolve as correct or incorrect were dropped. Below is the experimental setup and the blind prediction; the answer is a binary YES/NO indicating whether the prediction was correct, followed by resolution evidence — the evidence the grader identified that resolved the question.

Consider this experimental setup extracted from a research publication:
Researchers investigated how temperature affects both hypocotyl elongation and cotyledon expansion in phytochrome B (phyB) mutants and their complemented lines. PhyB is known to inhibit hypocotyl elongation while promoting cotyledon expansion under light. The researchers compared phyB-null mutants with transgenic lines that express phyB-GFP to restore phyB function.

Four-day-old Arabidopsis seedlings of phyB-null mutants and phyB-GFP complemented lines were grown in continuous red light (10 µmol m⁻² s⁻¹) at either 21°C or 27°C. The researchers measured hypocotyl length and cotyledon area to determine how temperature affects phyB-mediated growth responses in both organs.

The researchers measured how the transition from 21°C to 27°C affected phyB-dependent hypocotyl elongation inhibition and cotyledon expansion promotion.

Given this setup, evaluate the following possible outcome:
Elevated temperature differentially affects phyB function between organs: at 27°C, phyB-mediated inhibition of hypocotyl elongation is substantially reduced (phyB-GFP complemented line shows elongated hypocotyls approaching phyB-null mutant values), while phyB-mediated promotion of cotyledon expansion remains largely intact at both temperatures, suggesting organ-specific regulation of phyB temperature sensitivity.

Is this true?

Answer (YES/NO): NO